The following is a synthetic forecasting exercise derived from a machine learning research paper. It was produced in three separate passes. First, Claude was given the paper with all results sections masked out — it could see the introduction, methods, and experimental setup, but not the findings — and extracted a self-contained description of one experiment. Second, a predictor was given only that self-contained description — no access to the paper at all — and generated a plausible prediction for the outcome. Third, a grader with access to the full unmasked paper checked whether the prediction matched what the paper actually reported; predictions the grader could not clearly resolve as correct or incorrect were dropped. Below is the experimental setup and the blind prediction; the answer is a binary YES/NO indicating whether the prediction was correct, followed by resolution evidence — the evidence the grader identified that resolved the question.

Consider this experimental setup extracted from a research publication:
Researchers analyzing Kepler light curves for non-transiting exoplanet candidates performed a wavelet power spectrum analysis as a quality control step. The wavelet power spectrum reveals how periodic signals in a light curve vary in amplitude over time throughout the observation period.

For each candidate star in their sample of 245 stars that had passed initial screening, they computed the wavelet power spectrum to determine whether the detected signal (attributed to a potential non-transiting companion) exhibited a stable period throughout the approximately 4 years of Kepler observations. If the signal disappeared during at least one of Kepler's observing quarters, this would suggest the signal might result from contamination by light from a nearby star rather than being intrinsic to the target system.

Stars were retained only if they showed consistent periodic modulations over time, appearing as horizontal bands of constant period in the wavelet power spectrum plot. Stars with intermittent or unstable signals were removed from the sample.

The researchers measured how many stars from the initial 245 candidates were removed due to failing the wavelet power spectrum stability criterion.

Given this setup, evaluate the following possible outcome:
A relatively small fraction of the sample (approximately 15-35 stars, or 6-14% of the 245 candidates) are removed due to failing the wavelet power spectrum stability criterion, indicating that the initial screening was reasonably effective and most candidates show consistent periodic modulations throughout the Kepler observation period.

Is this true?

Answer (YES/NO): NO